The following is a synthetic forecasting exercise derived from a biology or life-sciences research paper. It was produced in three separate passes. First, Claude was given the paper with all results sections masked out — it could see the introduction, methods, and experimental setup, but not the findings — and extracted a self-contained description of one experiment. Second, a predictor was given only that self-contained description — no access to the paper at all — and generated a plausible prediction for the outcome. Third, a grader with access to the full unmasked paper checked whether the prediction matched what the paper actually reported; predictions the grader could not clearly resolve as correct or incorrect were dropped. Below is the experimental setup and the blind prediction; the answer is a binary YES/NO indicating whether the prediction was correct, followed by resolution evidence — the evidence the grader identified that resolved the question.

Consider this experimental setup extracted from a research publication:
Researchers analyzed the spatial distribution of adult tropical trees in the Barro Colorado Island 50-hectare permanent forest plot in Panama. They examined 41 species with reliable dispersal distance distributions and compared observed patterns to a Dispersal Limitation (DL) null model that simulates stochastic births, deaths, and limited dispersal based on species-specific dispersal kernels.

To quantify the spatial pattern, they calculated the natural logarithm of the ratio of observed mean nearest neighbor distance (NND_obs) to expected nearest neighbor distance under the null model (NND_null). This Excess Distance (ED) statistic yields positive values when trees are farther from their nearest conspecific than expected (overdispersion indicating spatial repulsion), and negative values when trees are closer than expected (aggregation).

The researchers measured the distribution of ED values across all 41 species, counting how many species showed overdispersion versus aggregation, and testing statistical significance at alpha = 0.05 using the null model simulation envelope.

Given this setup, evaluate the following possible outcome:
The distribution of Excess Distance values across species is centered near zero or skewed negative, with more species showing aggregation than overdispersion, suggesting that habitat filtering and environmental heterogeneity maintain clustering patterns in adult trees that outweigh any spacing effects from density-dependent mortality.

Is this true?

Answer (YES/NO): NO